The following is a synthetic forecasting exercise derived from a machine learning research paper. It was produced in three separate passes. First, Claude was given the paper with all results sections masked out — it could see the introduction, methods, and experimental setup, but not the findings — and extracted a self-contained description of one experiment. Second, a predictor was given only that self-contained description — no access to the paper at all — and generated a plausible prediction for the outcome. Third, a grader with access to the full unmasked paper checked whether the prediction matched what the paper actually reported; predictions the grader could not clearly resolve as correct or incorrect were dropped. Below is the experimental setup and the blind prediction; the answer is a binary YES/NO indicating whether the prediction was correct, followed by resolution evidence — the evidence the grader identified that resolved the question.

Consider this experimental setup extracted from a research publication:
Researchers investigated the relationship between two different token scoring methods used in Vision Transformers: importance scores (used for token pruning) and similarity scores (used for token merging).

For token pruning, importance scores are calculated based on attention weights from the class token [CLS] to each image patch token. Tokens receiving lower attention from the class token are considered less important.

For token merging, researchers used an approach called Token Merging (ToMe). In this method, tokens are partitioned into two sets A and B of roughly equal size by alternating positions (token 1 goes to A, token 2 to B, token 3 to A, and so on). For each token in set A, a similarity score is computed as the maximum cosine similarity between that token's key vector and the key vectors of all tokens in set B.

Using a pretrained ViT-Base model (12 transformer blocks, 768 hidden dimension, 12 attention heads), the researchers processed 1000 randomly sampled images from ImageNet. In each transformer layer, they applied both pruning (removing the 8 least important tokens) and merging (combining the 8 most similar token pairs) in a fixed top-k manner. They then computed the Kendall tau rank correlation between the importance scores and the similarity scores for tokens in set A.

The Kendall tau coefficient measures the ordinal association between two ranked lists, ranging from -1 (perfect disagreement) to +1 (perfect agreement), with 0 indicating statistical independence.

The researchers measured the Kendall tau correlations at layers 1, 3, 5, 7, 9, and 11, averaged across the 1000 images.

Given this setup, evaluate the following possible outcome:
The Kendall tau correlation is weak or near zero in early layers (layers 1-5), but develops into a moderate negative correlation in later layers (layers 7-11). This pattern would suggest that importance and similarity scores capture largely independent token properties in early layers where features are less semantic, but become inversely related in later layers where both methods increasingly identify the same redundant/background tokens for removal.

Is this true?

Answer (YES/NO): NO